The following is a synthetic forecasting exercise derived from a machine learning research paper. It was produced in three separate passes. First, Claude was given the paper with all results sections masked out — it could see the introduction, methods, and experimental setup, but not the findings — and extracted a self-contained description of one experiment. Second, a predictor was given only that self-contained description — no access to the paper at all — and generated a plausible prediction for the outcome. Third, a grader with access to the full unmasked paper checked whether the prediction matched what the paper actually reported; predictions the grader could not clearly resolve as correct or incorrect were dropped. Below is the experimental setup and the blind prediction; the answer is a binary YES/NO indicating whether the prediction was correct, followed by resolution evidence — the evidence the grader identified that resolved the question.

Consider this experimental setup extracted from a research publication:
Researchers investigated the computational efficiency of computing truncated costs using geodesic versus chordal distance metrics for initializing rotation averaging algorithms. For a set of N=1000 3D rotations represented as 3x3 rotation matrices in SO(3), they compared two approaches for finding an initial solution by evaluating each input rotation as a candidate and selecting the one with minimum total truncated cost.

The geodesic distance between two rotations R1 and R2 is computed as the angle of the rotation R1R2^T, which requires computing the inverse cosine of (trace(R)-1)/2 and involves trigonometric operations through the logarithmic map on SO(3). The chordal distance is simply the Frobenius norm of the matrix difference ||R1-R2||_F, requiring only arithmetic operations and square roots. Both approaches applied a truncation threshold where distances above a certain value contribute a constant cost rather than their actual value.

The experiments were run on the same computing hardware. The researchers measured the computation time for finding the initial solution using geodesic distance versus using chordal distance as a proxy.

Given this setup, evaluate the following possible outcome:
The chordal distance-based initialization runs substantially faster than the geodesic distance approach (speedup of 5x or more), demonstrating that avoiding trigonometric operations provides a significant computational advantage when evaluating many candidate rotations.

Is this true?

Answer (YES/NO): YES